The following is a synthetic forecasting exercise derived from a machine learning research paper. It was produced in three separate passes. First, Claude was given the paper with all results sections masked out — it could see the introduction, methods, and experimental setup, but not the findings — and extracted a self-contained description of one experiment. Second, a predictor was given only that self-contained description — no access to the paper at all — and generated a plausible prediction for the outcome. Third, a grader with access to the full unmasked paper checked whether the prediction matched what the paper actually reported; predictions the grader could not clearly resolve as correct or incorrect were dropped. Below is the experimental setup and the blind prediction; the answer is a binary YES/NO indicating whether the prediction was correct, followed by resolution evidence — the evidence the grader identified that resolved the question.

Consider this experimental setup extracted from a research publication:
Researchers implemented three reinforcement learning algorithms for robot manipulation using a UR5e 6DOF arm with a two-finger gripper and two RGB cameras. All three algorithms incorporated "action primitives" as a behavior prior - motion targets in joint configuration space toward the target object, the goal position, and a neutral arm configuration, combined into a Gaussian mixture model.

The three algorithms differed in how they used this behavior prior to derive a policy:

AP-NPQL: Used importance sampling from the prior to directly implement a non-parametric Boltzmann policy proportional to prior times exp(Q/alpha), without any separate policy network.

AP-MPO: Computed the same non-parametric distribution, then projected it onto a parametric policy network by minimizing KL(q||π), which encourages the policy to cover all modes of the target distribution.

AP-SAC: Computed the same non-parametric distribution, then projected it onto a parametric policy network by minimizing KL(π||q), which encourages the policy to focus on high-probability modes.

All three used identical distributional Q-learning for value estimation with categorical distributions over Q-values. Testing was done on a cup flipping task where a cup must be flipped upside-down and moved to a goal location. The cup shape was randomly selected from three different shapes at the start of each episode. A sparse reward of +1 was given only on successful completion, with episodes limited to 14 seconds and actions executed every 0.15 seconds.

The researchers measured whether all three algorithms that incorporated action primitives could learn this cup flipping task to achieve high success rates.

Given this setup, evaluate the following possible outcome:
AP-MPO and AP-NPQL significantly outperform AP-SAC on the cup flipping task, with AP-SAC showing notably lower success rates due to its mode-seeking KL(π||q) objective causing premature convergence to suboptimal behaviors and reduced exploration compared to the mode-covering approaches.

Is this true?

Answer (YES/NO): NO